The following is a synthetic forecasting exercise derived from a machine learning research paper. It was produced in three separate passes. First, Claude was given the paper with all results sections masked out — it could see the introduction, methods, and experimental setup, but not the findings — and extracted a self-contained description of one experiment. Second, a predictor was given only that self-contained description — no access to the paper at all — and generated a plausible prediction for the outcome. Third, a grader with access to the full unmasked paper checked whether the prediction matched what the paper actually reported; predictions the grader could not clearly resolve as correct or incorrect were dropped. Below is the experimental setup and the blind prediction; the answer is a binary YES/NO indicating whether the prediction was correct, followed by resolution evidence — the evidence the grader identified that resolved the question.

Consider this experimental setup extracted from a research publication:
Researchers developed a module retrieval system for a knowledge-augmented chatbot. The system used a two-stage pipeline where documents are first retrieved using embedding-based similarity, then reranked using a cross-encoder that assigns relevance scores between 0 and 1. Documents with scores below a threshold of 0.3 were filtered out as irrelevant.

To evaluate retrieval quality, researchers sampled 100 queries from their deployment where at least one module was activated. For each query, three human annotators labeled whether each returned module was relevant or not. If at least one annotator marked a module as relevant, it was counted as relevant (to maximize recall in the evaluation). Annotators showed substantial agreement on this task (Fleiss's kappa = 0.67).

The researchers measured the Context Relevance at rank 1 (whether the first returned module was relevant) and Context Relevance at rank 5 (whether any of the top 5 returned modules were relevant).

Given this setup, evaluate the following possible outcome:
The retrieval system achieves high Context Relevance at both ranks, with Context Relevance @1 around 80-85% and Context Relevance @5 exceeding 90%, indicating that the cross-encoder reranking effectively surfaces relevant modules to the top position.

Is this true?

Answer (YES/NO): NO